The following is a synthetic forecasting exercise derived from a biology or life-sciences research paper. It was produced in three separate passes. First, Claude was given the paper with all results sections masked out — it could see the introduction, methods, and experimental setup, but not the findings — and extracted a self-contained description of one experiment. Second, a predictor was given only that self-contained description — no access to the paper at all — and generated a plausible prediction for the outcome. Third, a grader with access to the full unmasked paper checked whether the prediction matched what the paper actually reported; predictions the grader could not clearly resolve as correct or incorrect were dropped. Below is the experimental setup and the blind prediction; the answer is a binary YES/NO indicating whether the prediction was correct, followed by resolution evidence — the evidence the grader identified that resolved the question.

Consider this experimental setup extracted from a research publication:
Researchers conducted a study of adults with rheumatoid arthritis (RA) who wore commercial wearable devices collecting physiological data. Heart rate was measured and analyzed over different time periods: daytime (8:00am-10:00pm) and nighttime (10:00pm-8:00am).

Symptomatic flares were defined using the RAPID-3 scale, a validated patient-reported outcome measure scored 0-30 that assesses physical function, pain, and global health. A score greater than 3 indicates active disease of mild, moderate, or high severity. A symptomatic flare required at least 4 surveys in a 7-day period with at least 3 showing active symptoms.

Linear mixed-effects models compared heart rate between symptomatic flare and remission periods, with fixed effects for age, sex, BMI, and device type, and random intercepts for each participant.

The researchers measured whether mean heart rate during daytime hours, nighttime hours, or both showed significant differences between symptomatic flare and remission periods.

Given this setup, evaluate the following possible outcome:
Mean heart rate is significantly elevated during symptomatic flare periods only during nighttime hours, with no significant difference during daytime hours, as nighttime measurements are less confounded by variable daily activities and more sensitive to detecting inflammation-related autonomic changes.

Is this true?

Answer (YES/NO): YES